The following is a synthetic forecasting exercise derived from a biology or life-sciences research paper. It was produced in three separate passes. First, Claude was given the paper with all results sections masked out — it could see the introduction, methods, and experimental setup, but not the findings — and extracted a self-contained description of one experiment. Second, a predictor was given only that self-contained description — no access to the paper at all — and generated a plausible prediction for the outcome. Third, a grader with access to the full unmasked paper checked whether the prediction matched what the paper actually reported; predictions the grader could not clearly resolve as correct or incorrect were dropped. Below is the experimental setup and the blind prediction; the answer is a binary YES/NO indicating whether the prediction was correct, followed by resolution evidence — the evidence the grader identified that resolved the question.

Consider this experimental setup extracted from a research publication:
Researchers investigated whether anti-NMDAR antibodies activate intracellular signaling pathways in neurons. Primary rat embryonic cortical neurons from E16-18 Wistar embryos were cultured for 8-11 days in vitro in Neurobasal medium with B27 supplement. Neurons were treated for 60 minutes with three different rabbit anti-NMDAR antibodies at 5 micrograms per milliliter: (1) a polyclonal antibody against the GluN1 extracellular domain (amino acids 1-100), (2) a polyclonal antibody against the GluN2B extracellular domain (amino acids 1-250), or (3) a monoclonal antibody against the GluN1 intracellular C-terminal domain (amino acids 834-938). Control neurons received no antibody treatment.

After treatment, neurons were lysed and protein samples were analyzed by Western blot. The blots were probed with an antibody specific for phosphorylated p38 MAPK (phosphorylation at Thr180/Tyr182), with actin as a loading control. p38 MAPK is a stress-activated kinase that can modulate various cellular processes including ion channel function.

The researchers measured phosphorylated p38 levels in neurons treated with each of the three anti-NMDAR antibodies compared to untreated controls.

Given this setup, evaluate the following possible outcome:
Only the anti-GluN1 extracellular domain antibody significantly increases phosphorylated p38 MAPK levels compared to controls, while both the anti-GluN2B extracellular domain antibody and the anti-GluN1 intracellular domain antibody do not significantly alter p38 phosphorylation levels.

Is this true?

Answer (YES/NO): NO